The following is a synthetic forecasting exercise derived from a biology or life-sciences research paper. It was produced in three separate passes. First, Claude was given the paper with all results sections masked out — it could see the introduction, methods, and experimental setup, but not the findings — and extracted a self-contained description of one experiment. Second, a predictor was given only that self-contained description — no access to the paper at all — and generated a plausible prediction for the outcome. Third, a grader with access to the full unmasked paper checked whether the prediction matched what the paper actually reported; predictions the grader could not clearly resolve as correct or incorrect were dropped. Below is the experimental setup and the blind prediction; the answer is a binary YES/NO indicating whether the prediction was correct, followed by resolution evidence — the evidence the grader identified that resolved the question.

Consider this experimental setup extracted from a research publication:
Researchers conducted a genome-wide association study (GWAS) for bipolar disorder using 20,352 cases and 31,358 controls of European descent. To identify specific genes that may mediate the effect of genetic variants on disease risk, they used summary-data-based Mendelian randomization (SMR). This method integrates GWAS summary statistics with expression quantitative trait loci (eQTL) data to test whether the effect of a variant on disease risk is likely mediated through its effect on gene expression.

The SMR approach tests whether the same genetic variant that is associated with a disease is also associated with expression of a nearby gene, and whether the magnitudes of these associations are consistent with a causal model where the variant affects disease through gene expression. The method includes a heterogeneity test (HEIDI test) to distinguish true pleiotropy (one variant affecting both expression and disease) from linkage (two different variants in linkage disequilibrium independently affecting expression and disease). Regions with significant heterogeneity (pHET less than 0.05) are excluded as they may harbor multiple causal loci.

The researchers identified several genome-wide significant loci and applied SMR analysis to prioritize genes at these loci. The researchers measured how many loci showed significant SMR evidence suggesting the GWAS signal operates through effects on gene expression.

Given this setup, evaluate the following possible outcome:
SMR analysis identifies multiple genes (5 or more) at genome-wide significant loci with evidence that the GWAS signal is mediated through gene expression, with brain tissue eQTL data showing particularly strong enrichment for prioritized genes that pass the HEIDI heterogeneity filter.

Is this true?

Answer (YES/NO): NO